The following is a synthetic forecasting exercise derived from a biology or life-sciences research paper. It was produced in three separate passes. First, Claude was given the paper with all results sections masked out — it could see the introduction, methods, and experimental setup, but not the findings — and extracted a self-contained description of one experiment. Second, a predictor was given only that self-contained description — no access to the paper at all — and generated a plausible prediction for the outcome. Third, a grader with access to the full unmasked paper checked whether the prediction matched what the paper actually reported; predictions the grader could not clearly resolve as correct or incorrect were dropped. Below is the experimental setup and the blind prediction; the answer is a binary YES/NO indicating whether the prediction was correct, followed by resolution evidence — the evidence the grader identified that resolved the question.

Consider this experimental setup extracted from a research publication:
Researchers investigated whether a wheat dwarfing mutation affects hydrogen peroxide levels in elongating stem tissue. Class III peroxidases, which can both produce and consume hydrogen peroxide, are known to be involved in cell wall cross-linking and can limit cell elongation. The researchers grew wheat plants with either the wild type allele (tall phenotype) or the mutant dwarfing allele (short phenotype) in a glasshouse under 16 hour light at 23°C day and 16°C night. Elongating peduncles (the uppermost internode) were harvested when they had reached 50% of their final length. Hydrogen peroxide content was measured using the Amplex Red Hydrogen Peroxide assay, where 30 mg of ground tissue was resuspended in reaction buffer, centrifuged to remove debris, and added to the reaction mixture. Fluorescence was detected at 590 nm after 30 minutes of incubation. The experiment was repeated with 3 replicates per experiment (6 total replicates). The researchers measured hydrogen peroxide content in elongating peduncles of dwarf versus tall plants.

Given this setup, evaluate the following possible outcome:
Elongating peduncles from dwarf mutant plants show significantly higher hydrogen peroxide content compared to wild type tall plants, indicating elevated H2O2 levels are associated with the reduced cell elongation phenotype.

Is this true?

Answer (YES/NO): NO